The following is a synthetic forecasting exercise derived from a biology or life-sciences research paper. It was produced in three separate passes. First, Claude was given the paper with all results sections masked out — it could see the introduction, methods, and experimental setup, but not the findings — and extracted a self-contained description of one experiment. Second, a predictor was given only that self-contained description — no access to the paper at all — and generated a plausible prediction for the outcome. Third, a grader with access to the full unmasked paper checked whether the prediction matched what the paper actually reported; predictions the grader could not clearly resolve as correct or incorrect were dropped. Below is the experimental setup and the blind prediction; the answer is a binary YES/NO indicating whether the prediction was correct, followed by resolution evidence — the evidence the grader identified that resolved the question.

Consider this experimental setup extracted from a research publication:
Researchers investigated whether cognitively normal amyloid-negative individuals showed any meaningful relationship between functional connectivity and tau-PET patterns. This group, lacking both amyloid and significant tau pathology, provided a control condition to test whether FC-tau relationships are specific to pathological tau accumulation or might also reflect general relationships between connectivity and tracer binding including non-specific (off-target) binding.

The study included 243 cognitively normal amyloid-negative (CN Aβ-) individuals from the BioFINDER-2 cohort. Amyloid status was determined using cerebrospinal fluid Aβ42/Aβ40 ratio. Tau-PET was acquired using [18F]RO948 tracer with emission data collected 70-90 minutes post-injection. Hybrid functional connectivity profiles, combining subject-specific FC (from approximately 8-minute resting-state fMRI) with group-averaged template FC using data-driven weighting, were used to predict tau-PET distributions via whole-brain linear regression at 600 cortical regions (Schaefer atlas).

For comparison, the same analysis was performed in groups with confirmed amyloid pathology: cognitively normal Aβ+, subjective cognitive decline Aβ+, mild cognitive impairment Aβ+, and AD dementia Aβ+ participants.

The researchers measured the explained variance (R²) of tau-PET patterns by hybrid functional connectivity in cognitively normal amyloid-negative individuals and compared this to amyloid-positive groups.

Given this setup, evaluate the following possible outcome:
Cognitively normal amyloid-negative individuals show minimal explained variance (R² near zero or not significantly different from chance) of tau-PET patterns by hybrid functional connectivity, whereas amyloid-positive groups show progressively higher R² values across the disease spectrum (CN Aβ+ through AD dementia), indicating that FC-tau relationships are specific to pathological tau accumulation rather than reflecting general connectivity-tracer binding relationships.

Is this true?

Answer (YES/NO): NO